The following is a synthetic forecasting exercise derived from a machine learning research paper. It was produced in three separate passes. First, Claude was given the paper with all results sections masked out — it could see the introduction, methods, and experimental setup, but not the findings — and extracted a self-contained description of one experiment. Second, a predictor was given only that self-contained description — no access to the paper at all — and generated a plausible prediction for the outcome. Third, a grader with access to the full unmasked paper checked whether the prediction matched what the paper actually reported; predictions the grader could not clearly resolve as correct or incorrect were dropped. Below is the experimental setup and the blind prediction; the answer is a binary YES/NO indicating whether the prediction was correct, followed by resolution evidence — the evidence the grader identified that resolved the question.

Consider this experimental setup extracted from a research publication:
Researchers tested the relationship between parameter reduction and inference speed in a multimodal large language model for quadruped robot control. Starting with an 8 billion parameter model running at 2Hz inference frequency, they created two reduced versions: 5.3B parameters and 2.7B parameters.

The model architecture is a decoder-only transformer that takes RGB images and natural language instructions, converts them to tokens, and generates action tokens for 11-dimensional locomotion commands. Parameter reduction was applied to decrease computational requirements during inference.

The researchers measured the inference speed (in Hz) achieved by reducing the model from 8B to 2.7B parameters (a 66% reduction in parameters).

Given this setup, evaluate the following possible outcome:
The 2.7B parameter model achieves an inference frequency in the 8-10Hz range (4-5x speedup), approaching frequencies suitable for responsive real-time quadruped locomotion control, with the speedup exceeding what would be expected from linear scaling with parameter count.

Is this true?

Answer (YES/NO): NO